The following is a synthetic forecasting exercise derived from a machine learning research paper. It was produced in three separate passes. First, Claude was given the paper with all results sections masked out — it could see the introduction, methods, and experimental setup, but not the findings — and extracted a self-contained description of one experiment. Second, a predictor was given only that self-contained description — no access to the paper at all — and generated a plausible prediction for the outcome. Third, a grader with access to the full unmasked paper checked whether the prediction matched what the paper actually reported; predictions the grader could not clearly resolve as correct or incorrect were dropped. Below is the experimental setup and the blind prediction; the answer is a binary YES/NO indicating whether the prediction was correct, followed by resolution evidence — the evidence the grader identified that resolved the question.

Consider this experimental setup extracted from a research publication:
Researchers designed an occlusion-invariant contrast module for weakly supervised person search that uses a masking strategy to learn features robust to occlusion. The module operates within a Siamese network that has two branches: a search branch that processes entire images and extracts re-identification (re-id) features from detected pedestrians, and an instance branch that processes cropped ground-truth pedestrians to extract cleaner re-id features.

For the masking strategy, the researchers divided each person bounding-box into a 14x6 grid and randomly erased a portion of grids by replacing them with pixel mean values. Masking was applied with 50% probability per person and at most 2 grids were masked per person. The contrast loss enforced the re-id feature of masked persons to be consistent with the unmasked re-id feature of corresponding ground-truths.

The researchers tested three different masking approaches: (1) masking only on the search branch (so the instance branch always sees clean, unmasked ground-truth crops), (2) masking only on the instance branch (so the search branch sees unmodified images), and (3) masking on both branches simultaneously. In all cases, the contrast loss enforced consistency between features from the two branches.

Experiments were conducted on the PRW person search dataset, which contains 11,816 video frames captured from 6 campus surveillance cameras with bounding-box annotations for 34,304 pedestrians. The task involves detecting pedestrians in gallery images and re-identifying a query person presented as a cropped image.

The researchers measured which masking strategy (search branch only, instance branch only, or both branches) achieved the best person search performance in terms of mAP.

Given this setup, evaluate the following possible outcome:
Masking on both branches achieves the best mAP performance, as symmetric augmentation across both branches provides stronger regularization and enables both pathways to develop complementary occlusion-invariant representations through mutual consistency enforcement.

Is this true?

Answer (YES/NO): NO